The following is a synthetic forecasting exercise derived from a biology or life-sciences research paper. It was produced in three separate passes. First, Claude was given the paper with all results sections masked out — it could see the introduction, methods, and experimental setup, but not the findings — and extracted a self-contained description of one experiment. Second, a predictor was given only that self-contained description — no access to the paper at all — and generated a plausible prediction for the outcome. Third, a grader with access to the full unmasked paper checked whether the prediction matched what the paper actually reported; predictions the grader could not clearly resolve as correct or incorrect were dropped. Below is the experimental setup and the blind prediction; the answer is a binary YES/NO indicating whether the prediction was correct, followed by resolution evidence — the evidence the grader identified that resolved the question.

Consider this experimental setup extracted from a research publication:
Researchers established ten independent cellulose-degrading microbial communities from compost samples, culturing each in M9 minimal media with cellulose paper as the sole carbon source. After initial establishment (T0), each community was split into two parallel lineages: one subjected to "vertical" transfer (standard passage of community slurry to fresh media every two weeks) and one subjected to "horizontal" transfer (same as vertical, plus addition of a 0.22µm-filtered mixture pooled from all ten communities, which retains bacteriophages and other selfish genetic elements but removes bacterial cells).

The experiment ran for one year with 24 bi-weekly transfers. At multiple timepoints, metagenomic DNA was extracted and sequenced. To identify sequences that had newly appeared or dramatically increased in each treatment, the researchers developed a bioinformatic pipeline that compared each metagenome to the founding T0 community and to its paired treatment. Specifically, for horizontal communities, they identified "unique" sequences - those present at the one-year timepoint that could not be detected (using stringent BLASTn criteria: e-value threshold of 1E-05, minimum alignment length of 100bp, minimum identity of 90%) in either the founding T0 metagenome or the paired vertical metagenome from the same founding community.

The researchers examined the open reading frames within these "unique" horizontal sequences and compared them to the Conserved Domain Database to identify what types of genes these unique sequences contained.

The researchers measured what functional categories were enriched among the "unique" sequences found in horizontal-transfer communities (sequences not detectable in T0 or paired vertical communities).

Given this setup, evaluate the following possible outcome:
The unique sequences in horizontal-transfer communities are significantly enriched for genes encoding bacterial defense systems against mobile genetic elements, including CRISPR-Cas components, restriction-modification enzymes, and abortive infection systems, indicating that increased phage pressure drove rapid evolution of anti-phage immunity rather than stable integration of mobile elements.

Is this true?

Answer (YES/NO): NO